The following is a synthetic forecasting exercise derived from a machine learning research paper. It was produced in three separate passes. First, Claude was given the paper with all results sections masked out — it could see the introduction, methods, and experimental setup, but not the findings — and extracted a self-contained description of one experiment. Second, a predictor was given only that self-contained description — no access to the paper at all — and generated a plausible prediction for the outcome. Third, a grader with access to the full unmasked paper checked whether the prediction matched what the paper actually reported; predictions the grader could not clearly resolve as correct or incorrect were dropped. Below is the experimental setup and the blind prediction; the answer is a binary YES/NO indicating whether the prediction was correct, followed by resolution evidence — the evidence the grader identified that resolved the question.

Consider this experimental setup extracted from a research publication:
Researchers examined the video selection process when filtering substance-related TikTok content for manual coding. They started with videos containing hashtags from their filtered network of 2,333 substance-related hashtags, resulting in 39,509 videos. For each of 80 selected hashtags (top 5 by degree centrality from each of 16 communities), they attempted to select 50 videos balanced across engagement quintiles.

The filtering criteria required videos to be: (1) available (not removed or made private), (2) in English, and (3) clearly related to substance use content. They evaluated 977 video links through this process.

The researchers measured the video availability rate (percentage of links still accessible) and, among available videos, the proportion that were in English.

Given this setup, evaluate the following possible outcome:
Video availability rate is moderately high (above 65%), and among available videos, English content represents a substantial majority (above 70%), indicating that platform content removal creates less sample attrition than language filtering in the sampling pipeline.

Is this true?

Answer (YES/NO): YES